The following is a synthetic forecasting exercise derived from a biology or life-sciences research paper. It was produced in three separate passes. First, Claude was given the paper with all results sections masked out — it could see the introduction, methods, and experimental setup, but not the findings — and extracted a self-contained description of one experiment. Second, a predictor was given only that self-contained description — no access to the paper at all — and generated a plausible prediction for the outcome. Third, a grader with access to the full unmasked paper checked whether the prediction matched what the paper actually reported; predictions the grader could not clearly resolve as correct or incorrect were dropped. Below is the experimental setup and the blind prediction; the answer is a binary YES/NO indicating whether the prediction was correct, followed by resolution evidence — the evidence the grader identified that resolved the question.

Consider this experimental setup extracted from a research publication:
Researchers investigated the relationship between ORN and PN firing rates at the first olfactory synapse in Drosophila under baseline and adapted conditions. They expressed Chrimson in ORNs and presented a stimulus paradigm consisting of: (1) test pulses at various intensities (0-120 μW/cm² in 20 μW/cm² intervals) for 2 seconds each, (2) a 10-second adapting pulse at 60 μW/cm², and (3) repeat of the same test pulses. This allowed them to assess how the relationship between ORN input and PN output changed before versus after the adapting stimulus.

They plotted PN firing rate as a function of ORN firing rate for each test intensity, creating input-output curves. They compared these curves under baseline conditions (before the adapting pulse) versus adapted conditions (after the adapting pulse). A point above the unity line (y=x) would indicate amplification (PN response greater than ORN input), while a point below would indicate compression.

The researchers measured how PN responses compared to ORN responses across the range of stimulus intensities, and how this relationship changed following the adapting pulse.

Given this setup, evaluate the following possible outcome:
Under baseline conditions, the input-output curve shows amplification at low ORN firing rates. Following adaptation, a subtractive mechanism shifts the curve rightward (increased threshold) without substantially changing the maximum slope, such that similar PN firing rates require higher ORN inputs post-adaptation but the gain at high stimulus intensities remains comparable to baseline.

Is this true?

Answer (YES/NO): NO